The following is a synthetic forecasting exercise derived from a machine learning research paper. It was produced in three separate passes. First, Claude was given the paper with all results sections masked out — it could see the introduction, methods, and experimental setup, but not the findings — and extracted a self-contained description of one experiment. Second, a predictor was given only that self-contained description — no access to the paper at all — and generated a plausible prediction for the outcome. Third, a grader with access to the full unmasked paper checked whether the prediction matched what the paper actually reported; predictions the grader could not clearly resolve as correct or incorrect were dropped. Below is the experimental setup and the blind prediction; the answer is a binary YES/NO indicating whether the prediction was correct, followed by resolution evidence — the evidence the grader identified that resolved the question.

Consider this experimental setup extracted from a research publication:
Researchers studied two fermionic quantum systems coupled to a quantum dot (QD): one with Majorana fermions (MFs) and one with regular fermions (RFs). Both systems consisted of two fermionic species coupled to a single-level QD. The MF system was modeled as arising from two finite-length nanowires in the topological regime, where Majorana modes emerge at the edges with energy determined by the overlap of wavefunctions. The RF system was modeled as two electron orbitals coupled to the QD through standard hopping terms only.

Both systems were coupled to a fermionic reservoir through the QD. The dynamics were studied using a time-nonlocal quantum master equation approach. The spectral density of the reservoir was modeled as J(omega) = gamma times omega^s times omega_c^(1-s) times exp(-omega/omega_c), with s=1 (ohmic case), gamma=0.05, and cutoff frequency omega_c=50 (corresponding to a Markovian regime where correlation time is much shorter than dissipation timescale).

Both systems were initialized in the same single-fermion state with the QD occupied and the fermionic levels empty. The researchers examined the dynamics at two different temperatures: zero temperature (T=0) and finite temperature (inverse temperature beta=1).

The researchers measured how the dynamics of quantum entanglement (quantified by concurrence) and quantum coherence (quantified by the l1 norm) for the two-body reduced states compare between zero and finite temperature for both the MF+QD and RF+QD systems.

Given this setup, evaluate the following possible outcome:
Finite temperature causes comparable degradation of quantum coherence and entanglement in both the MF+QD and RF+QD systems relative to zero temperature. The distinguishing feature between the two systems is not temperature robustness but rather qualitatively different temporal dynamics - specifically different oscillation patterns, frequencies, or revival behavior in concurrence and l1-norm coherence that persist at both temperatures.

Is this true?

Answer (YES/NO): NO